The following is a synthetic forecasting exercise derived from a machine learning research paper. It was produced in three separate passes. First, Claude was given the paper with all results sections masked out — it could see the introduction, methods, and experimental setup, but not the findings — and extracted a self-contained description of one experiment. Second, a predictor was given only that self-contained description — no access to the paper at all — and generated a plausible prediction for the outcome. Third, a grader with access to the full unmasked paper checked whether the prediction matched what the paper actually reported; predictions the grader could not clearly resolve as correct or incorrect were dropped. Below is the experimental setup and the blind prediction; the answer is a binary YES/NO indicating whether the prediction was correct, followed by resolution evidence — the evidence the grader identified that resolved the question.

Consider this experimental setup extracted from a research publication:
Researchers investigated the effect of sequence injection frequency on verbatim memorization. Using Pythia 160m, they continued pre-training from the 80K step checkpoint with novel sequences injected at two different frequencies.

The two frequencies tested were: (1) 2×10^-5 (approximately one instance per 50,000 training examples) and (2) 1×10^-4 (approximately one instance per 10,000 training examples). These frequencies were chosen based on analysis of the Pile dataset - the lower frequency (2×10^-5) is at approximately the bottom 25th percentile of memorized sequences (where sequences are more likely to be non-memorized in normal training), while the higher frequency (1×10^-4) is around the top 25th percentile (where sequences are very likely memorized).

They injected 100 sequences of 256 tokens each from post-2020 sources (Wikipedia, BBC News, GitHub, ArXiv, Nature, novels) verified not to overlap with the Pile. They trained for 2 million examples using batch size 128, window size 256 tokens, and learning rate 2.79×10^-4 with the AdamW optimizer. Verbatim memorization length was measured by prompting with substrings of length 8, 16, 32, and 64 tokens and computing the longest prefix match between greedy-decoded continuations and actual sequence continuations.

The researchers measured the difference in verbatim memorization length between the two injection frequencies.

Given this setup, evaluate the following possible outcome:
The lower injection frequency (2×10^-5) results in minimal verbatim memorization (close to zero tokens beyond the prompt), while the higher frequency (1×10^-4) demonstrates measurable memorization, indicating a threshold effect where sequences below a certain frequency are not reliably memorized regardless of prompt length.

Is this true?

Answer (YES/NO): NO